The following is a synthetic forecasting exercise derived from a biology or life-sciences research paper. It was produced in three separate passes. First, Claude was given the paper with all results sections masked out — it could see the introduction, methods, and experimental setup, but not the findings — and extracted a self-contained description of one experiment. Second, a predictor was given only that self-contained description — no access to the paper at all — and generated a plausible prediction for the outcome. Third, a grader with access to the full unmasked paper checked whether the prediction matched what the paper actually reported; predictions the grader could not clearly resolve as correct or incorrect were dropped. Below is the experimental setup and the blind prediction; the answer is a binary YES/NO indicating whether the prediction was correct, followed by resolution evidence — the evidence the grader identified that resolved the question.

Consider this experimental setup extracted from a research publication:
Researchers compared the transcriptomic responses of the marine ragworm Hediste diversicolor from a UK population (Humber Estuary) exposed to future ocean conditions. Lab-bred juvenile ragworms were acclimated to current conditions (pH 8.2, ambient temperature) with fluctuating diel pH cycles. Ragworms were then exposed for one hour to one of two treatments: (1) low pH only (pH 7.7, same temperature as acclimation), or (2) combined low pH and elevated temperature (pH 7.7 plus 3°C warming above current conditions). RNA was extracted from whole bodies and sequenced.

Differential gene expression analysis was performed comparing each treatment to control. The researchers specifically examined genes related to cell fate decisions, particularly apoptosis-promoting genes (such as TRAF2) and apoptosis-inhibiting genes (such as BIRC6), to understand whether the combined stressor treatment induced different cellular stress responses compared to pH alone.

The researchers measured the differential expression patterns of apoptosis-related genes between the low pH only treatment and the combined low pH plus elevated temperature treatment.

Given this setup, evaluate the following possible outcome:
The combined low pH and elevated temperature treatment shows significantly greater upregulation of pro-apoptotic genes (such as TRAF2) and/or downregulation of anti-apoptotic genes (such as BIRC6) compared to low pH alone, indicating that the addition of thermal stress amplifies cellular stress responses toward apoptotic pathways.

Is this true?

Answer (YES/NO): YES